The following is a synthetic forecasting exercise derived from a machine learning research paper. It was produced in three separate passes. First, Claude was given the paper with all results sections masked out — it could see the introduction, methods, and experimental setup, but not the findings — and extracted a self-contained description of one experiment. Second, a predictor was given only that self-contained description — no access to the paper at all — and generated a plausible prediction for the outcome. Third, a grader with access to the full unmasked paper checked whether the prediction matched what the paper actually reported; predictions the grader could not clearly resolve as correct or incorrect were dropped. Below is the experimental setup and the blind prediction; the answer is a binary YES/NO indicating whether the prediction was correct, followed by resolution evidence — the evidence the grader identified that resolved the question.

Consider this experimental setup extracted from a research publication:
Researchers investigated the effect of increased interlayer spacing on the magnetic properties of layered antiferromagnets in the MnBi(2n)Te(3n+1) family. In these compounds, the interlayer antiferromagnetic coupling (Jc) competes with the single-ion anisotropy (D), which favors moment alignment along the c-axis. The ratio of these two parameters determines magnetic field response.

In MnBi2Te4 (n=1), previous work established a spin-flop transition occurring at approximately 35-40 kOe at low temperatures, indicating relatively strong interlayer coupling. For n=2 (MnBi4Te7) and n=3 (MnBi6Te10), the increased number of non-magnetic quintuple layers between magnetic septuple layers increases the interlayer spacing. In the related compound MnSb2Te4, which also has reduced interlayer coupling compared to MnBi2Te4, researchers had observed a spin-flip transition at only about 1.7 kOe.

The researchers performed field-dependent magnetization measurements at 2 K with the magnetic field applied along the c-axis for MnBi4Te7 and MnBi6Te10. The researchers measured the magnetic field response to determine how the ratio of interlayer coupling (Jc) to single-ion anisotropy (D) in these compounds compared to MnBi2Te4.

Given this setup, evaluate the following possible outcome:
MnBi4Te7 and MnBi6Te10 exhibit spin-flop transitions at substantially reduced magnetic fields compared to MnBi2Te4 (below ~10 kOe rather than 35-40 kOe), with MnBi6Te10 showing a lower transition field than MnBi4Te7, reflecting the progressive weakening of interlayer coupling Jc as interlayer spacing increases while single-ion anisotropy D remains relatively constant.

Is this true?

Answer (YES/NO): NO